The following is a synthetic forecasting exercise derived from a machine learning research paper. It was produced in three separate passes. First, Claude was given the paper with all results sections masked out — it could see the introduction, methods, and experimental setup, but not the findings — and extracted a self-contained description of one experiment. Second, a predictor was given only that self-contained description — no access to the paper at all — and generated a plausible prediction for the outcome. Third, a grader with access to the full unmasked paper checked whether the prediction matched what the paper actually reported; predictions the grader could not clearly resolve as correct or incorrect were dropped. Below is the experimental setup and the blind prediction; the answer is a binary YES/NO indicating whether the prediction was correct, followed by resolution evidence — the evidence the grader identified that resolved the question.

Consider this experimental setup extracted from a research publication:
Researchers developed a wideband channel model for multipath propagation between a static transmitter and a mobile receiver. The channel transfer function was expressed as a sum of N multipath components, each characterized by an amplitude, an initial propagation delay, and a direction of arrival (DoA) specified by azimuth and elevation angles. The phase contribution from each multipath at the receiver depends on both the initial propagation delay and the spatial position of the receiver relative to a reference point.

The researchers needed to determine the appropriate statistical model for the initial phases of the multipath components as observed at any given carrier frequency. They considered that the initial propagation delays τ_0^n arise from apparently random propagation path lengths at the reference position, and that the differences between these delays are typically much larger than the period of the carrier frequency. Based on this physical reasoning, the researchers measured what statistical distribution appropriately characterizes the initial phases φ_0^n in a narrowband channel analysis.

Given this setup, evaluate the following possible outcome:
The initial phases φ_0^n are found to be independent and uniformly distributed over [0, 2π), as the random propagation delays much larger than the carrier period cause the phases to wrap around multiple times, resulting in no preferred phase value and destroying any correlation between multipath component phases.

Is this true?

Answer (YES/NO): YES